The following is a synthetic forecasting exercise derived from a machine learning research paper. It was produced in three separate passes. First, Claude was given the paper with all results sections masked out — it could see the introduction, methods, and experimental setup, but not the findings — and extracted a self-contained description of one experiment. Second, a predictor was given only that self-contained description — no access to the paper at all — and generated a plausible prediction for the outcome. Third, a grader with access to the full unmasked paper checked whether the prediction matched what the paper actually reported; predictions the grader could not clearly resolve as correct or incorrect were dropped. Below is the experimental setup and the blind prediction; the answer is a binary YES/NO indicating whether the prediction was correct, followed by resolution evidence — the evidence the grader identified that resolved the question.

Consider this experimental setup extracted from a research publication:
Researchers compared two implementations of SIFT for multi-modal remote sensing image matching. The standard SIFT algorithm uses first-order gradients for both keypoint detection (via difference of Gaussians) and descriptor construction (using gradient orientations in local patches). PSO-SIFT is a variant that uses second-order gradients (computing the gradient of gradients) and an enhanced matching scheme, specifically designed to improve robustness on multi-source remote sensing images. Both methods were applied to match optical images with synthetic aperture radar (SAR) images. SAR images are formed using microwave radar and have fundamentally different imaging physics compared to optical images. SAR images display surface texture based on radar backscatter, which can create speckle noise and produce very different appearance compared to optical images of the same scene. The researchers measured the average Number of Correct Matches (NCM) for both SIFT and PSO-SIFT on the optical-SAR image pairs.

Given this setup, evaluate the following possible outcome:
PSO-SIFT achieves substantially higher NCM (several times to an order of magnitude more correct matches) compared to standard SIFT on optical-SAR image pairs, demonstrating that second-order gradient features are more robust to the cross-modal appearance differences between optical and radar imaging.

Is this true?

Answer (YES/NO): NO